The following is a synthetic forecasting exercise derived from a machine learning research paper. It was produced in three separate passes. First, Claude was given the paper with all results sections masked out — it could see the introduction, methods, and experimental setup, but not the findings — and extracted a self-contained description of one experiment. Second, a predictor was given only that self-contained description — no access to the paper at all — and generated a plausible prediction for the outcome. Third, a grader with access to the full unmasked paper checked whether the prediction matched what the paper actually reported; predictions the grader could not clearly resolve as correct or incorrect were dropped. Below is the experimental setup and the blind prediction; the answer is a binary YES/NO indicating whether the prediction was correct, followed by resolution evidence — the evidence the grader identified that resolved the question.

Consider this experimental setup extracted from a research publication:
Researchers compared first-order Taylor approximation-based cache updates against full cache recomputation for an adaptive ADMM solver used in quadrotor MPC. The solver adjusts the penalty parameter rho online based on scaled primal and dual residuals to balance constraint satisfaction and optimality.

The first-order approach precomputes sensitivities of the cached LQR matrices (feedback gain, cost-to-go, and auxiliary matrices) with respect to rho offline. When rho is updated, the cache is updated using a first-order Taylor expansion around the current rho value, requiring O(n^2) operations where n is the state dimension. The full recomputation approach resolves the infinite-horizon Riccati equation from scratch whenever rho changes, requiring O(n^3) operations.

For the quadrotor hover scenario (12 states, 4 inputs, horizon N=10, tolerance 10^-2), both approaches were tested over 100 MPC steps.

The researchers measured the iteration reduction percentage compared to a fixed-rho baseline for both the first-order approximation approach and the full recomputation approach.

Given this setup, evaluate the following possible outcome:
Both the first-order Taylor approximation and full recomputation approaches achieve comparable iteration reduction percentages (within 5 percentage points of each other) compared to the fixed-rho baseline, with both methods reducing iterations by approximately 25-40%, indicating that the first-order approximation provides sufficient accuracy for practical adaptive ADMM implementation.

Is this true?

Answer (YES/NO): NO